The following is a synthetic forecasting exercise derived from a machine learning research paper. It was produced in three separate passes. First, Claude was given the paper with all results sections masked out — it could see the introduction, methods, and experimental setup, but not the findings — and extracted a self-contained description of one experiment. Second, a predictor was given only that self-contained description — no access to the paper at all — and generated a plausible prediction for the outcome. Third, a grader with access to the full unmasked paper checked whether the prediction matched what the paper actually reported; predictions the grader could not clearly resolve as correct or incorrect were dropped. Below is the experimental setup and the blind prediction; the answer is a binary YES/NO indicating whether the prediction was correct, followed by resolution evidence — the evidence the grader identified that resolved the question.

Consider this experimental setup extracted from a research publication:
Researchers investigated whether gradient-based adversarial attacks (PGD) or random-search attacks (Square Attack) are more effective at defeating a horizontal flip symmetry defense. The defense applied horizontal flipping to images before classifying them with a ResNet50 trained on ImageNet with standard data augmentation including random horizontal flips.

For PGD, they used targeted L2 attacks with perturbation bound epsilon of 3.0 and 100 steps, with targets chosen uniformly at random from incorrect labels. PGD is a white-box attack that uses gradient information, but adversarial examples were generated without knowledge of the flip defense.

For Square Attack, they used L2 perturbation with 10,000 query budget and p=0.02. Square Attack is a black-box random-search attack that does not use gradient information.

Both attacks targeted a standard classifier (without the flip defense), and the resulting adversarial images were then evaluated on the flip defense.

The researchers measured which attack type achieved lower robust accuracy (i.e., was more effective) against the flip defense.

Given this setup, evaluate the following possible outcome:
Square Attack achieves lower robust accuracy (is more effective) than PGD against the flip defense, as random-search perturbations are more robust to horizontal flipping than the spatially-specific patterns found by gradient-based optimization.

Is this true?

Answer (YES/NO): YES